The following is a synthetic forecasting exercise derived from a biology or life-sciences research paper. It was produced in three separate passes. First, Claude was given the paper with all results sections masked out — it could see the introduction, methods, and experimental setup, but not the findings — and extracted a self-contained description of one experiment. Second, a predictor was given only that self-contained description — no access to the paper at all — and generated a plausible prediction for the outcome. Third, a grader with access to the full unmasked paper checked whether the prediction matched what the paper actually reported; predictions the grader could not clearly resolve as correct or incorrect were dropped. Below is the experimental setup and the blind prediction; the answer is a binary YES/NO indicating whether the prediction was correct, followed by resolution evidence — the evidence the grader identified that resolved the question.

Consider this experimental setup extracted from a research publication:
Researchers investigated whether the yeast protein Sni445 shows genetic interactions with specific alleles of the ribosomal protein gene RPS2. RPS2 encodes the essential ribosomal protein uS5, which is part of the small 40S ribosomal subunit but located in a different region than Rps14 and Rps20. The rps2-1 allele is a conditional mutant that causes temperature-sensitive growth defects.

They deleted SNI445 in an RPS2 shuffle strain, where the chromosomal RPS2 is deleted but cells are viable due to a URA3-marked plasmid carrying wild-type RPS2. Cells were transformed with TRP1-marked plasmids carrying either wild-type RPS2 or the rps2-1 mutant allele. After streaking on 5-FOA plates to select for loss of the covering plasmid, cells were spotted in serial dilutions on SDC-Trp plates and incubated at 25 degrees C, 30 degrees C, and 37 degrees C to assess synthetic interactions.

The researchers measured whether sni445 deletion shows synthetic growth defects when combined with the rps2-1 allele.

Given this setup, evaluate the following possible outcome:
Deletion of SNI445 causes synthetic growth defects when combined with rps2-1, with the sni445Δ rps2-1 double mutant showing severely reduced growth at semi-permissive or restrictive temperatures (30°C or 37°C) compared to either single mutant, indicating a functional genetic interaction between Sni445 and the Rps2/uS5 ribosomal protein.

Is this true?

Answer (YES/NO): NO